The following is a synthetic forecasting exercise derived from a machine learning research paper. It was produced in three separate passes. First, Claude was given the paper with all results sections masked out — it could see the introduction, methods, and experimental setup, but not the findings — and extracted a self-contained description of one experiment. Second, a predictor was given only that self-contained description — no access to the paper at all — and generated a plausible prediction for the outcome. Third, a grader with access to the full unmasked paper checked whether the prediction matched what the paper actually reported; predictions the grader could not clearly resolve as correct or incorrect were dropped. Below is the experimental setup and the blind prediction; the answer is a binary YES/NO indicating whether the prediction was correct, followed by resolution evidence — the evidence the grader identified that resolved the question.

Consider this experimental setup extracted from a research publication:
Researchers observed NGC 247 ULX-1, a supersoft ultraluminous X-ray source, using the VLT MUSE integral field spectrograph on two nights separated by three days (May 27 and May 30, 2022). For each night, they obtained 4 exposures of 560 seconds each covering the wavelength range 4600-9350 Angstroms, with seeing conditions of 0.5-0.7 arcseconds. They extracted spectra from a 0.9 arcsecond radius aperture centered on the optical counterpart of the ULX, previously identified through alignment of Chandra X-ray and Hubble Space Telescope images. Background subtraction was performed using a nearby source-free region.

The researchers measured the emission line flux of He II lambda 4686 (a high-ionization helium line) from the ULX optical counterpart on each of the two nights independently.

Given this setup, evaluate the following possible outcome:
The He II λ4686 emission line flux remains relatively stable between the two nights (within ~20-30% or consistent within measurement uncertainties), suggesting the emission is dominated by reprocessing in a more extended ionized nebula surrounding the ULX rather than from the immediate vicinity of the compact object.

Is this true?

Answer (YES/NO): NO